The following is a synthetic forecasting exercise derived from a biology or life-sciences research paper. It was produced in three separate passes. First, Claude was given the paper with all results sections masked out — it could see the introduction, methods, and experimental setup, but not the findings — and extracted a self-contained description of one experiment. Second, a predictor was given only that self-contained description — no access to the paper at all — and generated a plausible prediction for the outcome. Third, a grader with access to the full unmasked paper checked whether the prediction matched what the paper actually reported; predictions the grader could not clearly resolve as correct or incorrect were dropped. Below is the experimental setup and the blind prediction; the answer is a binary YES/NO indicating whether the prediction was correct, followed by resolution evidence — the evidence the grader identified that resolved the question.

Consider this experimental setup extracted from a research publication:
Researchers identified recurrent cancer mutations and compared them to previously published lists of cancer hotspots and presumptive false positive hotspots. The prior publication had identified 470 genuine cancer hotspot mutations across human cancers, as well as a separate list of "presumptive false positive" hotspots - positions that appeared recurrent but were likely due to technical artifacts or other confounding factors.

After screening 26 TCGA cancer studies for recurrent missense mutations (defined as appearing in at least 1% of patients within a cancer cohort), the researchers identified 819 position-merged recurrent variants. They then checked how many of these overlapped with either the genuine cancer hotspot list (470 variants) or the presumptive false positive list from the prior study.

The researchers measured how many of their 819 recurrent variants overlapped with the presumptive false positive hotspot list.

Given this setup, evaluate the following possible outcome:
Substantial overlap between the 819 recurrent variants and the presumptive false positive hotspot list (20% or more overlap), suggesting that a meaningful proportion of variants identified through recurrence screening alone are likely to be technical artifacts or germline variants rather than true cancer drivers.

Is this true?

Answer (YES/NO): NO